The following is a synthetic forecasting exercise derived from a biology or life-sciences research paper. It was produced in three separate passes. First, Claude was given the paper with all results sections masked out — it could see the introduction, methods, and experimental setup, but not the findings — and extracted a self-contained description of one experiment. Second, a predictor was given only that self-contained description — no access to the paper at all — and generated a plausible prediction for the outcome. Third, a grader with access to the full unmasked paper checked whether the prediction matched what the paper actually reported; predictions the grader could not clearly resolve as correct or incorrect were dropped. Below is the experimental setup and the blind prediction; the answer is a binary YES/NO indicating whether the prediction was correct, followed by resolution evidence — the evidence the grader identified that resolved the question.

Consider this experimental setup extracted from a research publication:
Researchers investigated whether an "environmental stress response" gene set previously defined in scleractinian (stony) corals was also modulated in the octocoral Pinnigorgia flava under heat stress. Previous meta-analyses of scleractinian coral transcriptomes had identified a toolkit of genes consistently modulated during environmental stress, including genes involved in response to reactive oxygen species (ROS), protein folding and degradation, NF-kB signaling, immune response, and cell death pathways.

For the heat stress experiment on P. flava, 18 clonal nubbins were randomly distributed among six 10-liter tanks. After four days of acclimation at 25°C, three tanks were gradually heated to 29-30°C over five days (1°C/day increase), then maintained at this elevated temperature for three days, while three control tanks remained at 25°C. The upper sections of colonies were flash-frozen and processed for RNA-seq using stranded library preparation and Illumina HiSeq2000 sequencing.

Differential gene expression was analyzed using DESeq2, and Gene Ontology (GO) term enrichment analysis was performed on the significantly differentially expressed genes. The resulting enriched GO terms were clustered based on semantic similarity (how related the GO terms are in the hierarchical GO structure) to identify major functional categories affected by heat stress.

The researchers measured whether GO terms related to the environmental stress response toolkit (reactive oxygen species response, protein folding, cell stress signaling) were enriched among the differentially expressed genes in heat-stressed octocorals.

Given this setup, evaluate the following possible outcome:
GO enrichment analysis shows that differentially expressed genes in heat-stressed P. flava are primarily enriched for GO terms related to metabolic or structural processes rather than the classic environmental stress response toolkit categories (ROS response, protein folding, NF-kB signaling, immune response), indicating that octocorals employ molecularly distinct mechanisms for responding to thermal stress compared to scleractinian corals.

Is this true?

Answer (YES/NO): NO